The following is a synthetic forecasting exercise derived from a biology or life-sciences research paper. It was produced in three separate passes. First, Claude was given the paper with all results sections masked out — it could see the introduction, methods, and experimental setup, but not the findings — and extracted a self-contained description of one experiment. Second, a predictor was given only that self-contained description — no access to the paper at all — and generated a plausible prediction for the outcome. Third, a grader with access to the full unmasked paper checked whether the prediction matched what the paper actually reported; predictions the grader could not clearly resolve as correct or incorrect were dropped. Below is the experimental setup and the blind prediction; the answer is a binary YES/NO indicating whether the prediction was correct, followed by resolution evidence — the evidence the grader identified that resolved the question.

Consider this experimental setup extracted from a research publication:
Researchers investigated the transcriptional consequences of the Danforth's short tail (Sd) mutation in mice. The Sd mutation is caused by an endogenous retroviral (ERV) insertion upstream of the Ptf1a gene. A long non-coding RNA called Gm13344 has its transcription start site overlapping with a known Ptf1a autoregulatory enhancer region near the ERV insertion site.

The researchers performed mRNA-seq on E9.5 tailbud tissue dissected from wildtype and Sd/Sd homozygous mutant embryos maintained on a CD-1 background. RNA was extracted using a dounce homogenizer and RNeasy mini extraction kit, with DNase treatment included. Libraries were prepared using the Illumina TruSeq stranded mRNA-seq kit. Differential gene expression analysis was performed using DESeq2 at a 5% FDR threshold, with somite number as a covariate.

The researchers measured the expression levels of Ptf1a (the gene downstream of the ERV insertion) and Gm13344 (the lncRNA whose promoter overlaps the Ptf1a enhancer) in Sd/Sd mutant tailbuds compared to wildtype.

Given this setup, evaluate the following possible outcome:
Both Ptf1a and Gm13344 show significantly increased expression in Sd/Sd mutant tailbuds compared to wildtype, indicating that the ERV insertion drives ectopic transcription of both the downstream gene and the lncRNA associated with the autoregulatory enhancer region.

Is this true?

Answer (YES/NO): YES